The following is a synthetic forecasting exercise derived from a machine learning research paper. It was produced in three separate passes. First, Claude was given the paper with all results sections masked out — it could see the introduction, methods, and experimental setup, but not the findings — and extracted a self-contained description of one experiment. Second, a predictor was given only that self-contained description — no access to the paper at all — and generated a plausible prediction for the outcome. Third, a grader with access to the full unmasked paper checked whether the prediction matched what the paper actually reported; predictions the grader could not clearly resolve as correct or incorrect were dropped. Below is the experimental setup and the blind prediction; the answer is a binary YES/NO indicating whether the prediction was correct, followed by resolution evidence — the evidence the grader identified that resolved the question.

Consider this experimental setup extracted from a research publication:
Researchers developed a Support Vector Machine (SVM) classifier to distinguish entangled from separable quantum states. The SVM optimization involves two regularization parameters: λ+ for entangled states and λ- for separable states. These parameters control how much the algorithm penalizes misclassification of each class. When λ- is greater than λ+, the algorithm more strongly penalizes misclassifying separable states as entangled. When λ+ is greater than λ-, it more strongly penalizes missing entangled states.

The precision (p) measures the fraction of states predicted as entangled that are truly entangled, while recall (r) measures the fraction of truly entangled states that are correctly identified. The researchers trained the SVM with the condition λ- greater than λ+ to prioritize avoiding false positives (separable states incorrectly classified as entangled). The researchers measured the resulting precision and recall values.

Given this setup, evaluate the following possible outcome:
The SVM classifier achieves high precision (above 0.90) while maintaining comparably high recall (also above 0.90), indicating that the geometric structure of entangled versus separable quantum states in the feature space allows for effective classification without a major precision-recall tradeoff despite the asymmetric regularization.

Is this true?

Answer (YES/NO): NO